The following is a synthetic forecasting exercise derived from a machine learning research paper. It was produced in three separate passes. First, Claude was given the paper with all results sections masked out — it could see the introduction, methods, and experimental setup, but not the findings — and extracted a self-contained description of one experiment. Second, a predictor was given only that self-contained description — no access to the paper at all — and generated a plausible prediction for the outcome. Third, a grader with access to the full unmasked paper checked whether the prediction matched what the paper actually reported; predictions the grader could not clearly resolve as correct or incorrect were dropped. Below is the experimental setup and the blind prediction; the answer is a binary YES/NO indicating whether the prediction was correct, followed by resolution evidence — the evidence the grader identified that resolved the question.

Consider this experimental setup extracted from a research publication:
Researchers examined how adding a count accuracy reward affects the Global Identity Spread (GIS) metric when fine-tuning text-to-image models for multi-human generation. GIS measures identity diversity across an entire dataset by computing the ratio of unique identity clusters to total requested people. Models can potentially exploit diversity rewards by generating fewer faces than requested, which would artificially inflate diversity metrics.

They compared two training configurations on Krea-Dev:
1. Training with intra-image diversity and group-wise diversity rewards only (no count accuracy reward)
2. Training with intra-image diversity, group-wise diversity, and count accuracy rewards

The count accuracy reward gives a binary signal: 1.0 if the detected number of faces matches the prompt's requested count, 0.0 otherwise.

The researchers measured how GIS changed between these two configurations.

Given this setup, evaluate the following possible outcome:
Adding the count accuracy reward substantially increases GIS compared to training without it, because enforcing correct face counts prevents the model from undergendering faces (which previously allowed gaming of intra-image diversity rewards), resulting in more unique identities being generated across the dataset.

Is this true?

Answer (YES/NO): NO